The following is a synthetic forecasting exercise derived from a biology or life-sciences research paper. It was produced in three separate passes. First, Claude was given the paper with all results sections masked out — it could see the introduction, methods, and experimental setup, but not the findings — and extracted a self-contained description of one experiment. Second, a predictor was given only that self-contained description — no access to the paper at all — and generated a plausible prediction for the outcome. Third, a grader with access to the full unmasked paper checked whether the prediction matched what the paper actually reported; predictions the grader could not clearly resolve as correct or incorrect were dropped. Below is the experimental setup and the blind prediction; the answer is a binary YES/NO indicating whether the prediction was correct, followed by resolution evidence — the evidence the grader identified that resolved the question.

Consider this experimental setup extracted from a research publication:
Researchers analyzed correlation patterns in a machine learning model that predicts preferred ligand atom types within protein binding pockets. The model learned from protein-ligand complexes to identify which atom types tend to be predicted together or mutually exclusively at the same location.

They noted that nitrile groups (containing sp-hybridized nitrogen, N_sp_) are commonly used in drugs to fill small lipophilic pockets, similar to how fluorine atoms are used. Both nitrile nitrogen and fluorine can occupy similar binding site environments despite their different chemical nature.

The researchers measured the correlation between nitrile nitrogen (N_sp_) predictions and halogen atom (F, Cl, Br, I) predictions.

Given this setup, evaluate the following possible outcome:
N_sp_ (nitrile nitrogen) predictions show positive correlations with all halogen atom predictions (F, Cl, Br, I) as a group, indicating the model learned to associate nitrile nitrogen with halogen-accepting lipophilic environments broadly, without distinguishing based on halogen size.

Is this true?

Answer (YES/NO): YES